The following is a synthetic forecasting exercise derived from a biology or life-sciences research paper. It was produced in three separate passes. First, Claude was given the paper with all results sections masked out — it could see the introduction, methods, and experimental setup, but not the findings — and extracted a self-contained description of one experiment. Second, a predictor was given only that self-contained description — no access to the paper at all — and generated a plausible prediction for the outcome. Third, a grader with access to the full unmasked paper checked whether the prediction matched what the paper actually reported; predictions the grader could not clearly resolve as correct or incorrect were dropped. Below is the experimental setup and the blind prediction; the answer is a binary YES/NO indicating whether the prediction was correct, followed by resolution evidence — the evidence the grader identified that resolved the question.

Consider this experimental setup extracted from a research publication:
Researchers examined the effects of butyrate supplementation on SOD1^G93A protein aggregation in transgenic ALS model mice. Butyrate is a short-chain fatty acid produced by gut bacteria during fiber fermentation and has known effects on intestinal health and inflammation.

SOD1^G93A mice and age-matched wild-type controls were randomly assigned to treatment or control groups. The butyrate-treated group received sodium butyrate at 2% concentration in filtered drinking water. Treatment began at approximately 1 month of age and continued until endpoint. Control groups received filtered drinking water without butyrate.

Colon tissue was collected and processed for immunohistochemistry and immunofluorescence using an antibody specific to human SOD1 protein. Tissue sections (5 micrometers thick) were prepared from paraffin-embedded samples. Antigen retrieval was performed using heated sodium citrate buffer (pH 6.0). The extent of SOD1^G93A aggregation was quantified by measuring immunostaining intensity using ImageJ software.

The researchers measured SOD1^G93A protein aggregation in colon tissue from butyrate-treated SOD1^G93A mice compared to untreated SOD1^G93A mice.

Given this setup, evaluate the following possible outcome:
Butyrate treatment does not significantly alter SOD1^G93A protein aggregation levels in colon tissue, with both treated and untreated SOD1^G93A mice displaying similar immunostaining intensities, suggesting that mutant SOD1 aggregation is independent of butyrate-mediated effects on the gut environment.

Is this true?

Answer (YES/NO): NO